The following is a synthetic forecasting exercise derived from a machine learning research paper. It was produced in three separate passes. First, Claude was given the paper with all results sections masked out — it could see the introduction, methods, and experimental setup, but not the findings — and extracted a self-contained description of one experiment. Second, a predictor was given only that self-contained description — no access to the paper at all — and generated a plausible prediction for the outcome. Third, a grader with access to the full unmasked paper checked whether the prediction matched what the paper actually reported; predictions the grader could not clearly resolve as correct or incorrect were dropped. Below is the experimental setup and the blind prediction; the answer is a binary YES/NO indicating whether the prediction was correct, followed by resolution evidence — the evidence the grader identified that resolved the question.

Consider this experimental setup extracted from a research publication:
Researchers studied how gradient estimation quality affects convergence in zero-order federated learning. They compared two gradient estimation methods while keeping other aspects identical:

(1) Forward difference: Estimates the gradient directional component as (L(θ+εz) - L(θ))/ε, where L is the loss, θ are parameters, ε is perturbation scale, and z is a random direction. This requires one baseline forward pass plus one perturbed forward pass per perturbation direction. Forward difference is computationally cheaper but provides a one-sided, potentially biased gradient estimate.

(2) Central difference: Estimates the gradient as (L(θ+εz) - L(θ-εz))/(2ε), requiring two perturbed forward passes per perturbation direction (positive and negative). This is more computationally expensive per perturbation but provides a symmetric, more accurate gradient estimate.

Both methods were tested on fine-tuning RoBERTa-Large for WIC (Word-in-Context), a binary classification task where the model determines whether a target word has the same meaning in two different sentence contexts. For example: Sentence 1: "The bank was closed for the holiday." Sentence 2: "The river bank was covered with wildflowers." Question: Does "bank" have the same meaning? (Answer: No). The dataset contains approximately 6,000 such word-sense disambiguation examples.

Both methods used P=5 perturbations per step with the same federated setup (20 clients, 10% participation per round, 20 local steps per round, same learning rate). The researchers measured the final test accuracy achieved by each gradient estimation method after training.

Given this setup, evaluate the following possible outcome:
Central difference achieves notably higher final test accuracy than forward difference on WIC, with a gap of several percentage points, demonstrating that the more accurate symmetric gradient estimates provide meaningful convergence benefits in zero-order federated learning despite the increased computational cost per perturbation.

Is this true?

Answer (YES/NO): NO